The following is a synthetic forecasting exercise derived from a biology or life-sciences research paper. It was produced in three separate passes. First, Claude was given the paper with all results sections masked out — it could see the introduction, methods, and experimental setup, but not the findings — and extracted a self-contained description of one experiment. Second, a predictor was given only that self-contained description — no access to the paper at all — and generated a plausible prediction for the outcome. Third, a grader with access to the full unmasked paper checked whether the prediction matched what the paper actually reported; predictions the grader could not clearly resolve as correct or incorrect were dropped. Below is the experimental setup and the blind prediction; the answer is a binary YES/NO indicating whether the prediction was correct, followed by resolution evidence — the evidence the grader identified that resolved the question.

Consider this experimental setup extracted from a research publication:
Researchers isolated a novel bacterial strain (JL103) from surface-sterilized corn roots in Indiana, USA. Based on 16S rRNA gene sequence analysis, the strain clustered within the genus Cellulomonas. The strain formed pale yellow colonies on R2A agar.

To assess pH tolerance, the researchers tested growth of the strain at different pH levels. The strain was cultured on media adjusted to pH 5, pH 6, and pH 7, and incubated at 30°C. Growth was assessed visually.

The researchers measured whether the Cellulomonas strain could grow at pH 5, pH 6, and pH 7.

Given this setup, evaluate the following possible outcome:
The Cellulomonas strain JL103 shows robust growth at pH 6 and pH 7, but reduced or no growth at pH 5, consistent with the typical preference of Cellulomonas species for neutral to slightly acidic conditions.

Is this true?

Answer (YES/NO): YES